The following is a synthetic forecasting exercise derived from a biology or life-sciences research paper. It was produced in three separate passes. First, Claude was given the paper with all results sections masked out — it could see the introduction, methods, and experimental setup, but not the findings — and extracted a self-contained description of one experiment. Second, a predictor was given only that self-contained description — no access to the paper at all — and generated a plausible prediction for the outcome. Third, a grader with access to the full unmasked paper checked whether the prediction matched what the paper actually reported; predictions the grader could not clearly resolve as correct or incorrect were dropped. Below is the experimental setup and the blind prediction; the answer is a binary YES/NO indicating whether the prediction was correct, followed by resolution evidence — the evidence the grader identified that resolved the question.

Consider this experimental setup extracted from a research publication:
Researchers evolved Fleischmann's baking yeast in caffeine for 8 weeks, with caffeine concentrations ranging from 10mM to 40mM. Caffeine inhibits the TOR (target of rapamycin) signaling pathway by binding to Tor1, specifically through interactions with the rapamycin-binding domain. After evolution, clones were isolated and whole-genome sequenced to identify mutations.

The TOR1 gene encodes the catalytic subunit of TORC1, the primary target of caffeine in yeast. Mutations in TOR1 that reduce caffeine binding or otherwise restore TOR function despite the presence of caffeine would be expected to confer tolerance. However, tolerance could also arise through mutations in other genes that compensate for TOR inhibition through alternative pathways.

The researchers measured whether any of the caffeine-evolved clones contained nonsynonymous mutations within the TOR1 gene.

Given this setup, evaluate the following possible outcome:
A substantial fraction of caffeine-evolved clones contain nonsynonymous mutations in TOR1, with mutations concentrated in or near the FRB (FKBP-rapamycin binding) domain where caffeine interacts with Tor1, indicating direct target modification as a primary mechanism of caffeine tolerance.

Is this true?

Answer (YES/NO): NO